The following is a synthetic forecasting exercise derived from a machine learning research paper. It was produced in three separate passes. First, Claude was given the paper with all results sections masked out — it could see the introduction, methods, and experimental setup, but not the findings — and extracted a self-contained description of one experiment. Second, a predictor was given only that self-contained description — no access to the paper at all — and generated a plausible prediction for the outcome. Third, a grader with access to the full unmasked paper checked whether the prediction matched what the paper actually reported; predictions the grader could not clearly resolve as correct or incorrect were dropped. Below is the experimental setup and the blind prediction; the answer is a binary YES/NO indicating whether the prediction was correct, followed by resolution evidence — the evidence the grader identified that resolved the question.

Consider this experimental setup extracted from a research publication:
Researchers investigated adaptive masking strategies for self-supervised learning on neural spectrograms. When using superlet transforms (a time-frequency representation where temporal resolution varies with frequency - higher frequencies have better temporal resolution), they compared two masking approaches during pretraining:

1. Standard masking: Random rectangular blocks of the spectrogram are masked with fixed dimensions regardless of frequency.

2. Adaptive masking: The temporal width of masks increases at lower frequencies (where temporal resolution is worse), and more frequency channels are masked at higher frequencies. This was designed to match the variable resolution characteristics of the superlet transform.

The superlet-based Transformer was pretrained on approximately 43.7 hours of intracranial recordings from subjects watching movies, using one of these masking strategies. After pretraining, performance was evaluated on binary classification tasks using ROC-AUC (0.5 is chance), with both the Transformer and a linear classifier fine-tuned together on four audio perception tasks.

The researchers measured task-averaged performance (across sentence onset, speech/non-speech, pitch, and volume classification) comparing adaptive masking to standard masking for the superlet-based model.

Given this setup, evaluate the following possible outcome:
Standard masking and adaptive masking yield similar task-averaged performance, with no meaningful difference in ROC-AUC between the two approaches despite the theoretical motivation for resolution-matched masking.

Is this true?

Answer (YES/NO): YES